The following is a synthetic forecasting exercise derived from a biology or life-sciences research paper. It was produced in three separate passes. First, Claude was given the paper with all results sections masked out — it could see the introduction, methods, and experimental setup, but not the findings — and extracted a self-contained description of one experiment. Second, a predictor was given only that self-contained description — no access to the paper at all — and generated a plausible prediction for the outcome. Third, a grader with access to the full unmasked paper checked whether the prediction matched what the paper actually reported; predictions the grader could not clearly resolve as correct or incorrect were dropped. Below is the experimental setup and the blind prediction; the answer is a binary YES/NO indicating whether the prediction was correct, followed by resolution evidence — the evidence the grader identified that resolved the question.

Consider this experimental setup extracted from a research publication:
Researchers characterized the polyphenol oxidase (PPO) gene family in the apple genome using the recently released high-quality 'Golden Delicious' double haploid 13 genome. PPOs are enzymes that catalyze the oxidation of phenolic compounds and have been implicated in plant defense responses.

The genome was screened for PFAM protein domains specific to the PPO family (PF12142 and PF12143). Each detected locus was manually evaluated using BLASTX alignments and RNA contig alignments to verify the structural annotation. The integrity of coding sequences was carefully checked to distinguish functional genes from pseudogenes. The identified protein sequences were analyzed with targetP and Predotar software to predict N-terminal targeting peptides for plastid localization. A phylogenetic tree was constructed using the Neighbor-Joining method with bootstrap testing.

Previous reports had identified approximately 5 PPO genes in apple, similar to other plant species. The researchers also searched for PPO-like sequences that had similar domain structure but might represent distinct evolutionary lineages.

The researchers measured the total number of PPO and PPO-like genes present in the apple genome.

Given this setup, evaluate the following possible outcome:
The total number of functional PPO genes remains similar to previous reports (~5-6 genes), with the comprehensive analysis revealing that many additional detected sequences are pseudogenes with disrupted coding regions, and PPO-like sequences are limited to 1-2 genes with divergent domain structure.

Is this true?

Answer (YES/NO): NO